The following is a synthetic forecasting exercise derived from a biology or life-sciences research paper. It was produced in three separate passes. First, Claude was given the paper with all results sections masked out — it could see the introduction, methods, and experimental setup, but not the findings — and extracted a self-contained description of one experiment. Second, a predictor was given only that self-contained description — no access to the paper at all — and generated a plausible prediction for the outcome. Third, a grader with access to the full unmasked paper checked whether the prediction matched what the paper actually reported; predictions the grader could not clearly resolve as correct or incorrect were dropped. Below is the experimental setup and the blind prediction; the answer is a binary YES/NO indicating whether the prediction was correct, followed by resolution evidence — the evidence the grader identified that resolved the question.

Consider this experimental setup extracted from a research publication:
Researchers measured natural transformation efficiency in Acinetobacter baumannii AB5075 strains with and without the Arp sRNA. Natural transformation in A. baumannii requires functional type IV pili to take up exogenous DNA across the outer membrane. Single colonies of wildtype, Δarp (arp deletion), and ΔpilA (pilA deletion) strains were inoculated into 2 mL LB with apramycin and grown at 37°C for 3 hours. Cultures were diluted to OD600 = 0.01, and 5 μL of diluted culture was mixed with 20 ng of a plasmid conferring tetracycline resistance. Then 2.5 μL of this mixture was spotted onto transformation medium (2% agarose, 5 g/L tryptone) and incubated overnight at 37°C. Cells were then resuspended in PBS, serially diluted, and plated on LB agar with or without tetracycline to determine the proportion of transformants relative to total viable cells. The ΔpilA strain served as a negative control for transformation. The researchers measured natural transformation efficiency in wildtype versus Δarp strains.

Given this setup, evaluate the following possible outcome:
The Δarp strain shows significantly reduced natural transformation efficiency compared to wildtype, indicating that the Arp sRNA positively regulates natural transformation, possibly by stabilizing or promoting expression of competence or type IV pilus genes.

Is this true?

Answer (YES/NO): NO